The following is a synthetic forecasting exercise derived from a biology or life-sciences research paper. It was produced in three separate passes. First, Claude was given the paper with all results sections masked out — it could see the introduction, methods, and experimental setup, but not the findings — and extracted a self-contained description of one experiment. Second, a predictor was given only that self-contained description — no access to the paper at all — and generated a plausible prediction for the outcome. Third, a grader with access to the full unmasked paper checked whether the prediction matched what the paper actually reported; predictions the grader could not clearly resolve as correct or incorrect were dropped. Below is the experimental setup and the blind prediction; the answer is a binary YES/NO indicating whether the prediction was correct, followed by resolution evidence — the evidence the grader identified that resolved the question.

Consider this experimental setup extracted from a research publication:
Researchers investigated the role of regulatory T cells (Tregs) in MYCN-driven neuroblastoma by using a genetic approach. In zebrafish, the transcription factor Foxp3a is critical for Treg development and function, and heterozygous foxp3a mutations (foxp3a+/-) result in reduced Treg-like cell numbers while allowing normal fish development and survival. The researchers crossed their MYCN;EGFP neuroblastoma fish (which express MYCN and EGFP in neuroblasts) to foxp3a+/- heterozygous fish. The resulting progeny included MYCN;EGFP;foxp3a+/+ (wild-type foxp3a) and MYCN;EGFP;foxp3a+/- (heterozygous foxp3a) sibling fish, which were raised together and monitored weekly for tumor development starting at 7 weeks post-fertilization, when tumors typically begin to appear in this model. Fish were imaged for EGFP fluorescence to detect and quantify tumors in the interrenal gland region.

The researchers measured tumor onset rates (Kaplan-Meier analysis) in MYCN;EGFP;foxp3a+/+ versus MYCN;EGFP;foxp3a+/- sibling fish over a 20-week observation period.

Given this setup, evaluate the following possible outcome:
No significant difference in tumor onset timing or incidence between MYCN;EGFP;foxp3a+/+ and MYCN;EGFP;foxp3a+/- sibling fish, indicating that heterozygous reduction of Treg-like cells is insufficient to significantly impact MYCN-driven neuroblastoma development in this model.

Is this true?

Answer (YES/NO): NO